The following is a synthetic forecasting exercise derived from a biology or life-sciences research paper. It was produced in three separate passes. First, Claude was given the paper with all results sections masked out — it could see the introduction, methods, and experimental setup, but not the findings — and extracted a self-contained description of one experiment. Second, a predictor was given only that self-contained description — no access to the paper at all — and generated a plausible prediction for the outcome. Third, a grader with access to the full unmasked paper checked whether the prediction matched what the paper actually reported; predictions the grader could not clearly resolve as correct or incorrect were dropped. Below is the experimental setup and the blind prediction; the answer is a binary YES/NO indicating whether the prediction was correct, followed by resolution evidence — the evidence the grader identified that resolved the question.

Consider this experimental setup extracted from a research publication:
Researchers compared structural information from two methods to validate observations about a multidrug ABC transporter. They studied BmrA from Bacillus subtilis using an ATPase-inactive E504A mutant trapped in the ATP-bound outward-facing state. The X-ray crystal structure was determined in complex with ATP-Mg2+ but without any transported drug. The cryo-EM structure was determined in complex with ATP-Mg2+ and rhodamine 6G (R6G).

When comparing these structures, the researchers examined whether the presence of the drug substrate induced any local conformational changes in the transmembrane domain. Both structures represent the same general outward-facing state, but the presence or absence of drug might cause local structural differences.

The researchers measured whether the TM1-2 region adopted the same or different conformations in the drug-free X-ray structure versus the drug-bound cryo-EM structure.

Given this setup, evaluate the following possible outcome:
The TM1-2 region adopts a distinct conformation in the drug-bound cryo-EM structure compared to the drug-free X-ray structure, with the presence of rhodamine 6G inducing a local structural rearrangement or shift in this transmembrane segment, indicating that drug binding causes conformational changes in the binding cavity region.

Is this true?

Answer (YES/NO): YES